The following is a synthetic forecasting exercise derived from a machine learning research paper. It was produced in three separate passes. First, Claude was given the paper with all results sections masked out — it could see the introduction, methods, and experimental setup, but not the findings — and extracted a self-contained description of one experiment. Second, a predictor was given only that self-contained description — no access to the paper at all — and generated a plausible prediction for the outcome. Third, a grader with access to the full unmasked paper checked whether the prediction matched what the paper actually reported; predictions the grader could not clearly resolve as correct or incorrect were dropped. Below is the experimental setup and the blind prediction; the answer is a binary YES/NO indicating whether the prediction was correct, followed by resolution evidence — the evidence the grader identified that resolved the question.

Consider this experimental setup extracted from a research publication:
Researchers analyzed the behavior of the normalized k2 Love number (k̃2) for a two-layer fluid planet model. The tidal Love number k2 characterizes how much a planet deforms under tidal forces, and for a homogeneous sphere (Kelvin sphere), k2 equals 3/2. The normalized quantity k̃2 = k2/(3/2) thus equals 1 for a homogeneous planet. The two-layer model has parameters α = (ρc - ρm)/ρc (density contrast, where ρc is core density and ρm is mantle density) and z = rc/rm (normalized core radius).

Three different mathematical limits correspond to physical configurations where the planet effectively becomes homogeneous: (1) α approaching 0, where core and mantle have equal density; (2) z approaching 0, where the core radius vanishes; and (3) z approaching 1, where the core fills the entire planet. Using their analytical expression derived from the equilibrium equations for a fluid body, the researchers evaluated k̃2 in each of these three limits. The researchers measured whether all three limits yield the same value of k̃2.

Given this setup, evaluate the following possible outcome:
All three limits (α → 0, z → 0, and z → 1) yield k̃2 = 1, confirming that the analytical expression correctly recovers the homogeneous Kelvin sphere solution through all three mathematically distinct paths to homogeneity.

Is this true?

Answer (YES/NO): YES